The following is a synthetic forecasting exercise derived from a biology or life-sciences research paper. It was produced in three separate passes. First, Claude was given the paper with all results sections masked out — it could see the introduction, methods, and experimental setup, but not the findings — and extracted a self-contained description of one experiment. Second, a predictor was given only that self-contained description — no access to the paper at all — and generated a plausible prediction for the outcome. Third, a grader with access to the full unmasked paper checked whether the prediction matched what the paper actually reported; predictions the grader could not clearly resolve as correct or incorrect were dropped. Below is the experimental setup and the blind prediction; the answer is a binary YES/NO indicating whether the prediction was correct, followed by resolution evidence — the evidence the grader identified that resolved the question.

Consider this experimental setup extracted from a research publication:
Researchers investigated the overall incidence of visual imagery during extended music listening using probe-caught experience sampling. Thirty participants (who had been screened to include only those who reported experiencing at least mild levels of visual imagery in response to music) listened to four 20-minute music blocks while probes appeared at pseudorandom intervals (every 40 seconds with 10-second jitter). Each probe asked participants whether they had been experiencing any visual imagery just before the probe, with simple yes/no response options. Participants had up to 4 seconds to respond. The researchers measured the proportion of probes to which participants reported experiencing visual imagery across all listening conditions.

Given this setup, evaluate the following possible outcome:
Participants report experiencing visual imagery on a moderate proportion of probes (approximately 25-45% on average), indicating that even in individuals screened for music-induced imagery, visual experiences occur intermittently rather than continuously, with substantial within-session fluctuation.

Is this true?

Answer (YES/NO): NO